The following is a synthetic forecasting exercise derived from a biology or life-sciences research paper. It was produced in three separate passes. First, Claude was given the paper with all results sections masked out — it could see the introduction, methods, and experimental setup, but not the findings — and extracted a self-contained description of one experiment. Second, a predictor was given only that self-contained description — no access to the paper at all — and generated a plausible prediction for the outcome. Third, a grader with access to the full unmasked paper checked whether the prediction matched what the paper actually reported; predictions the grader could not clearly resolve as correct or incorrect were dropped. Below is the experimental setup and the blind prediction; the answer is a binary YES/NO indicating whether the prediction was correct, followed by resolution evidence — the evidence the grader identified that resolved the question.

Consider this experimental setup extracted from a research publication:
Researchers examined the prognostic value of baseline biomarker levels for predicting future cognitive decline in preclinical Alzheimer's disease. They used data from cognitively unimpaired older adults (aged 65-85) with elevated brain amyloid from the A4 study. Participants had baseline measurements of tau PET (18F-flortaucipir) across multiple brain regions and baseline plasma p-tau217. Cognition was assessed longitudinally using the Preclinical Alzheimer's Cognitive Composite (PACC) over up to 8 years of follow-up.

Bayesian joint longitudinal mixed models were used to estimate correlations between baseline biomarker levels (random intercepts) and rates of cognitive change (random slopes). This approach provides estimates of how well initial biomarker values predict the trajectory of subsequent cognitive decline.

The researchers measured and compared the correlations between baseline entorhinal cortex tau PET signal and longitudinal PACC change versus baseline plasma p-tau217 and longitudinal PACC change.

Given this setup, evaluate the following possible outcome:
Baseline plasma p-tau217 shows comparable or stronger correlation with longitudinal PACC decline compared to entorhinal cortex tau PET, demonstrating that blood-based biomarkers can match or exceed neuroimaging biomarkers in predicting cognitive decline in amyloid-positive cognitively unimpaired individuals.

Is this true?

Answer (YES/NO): YES